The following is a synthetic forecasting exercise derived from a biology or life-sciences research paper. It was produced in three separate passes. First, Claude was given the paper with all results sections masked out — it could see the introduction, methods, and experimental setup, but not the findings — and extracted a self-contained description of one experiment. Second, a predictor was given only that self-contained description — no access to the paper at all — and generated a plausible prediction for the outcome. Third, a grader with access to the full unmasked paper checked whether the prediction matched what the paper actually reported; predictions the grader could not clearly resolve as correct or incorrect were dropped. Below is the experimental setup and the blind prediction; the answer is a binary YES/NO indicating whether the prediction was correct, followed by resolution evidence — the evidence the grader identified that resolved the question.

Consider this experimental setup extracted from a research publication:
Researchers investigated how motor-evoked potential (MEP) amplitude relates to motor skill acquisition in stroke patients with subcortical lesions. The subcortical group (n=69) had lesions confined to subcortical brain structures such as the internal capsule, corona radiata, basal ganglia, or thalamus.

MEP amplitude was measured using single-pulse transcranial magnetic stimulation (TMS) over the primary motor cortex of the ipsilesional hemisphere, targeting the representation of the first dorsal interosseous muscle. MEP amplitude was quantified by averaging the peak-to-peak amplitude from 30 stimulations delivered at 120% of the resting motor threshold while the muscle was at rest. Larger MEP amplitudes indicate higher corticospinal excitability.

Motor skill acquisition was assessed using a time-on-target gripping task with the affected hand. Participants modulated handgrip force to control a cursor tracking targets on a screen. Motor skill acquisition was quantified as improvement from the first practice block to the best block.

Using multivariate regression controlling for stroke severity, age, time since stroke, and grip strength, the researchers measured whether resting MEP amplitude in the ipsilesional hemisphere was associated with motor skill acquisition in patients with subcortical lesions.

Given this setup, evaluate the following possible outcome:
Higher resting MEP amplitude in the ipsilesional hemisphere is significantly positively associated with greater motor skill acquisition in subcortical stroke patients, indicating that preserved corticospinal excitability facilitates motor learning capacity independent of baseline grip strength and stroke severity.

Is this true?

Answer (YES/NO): NO